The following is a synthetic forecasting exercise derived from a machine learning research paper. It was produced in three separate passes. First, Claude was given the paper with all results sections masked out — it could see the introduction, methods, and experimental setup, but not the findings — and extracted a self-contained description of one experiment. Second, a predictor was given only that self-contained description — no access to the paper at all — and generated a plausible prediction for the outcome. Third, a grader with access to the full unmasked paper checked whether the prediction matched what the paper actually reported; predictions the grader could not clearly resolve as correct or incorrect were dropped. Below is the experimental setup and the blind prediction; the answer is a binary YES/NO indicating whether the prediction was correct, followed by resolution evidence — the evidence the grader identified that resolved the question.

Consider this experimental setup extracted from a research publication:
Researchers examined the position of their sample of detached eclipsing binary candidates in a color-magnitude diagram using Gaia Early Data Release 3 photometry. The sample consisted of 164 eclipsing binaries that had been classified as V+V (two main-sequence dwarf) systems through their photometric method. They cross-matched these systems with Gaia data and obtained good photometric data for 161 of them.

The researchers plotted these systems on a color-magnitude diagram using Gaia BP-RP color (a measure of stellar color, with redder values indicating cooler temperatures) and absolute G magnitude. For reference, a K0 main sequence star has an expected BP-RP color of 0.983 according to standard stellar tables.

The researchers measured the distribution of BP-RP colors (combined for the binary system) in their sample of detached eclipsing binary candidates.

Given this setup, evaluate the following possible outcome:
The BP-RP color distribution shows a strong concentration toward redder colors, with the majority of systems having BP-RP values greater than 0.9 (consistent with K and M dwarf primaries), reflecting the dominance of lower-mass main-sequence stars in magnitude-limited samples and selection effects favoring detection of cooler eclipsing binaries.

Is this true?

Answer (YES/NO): YES